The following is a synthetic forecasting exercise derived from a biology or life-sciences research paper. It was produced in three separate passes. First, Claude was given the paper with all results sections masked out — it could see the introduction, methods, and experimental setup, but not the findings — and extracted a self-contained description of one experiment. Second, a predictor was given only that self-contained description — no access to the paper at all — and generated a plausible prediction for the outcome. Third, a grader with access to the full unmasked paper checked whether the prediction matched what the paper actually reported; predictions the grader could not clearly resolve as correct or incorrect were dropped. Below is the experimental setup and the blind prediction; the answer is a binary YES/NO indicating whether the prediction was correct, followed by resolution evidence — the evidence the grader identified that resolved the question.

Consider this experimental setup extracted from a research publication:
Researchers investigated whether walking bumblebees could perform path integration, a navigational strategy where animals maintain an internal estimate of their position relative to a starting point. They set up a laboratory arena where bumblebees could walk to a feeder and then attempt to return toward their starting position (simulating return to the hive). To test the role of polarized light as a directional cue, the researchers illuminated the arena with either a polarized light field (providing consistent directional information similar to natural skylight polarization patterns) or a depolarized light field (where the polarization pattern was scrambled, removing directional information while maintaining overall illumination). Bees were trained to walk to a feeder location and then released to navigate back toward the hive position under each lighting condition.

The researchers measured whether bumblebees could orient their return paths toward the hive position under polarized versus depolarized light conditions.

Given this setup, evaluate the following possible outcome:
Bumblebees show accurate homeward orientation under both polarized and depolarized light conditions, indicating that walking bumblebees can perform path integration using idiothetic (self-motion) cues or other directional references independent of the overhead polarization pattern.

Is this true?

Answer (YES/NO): NO